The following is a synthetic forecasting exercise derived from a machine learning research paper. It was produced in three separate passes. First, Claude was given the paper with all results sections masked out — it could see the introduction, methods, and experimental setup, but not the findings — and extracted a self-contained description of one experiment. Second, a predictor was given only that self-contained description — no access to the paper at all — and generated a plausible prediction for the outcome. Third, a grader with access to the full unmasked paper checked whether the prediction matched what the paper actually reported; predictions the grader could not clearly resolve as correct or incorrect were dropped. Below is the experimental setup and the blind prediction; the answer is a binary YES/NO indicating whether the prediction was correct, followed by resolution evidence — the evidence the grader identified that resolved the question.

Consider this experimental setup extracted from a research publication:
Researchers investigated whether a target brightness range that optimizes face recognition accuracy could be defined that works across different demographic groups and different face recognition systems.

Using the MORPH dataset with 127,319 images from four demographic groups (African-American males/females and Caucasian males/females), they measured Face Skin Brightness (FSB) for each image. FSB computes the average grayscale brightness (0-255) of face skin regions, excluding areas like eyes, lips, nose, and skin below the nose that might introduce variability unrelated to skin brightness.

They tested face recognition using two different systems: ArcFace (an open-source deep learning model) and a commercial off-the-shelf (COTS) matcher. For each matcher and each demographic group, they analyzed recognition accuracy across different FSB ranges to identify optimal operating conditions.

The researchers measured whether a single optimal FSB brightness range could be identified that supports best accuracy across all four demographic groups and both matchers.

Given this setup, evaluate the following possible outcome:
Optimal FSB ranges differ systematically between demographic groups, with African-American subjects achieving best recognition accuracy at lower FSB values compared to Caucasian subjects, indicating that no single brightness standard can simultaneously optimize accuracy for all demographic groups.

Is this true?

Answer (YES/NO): NO